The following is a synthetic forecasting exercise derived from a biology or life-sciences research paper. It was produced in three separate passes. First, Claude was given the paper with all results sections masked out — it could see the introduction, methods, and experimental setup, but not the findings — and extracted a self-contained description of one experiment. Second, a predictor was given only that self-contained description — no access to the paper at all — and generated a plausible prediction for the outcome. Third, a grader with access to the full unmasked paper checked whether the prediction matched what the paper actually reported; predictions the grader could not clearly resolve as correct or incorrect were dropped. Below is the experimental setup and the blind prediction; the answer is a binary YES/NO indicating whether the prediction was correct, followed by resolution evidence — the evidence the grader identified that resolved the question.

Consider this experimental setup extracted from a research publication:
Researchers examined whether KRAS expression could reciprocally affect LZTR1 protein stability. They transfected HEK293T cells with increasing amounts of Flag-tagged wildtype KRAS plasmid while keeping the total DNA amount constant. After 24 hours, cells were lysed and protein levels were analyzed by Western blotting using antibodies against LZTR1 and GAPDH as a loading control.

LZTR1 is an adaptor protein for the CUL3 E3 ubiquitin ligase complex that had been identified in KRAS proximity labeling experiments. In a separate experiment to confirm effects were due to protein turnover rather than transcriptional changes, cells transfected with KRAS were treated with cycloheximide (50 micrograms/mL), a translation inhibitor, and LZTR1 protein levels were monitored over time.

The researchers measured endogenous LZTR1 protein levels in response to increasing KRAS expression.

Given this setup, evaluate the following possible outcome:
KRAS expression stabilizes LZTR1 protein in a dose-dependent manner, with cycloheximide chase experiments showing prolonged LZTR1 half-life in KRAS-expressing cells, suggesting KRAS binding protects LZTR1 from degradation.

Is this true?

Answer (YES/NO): YES